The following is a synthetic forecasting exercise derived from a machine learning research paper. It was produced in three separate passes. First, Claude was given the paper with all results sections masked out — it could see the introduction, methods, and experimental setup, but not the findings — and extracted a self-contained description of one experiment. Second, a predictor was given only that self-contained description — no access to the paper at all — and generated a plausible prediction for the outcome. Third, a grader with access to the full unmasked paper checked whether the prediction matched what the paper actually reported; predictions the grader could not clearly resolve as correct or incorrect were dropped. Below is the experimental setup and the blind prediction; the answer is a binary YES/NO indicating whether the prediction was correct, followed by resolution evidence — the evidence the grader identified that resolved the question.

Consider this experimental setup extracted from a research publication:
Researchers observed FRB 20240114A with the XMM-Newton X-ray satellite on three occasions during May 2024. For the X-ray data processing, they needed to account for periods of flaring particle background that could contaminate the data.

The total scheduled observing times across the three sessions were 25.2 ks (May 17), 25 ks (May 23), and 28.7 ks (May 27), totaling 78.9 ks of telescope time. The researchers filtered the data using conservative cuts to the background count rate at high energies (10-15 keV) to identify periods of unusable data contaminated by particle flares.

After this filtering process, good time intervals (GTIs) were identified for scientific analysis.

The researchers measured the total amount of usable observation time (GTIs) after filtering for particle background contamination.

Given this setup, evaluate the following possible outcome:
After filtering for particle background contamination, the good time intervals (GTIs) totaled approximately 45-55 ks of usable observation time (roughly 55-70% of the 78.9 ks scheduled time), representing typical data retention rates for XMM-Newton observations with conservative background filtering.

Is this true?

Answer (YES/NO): NO